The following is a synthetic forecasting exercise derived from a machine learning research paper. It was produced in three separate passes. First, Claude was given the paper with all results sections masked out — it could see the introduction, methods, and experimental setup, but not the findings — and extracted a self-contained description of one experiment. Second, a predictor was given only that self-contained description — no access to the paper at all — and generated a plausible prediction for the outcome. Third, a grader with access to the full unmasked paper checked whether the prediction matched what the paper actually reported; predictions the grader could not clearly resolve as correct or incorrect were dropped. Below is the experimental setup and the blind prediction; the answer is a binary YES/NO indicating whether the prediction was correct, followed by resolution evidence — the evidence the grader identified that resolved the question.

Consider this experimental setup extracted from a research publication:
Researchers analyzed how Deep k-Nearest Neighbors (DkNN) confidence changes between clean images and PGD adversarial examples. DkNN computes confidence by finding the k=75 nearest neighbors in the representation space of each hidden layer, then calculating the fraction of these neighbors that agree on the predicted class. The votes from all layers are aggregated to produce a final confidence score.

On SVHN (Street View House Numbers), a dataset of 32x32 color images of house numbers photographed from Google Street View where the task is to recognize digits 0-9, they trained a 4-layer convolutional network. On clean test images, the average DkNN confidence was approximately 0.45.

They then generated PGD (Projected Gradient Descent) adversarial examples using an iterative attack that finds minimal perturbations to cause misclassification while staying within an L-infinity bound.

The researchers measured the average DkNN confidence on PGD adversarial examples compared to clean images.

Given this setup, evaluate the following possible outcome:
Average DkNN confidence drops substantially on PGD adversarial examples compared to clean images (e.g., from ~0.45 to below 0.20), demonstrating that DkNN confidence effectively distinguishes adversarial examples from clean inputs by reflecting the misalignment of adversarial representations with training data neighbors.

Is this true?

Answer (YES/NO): NO